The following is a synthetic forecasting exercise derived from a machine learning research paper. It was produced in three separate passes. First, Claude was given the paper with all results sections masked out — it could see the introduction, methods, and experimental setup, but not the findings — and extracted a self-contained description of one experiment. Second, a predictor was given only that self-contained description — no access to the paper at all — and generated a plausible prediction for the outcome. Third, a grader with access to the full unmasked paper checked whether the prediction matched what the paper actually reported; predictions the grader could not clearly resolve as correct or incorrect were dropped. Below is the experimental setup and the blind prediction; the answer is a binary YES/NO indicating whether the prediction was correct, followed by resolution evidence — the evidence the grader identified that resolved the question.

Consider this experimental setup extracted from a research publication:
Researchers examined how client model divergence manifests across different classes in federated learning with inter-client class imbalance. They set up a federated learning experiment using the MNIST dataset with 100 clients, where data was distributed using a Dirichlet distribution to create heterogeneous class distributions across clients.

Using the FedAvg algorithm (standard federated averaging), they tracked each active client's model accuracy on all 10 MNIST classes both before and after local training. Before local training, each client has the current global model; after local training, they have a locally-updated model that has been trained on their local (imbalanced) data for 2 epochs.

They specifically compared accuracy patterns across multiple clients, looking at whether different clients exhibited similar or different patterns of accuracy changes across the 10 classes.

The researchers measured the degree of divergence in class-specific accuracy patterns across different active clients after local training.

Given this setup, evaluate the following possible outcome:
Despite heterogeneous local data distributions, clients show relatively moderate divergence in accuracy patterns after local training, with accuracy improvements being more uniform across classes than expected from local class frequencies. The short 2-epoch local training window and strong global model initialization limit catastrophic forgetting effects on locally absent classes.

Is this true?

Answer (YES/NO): NO